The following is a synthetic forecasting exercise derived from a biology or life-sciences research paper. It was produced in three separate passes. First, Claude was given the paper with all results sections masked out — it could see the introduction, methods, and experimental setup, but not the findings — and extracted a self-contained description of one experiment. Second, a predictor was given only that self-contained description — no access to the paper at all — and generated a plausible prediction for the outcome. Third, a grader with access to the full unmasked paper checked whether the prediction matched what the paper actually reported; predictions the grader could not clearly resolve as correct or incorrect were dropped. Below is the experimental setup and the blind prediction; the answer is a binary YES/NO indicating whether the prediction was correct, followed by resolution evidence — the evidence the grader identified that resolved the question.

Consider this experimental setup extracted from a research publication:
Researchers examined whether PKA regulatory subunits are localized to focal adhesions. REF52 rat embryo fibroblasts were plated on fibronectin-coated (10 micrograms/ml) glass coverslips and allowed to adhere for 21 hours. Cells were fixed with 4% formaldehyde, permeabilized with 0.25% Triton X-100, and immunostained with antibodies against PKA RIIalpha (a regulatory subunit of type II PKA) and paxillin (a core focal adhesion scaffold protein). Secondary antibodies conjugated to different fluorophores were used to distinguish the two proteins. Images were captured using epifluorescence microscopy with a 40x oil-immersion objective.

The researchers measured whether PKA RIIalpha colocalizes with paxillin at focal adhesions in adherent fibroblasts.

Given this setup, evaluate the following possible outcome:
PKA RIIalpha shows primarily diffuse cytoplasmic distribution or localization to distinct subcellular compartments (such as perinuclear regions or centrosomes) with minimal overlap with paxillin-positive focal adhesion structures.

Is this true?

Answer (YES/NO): NO